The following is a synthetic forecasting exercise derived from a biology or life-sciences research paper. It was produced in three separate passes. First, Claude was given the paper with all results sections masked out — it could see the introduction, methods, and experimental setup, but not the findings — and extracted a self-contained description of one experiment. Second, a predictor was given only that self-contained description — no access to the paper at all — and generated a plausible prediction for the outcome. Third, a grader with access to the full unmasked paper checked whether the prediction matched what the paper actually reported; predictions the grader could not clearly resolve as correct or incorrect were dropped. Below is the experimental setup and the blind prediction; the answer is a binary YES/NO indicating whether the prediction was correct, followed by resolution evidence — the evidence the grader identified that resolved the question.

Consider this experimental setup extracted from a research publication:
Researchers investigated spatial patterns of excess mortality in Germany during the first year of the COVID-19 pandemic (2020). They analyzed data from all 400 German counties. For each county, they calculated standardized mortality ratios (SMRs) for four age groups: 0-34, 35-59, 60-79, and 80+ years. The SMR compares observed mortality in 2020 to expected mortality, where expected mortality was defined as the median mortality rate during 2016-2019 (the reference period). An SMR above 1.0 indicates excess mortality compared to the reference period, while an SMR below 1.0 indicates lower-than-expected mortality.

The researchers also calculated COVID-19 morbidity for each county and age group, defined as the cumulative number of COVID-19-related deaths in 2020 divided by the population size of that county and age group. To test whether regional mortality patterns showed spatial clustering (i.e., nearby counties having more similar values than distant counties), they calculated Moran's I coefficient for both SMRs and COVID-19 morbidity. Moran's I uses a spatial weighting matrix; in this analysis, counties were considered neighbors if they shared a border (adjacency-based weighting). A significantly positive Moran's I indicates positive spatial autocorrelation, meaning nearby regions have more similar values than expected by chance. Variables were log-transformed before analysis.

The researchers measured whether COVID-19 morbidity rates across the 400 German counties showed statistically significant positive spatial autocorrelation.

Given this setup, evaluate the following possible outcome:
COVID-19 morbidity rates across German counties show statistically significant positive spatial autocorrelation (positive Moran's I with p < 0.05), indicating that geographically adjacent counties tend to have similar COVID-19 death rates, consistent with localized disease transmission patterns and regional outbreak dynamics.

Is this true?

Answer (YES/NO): YES